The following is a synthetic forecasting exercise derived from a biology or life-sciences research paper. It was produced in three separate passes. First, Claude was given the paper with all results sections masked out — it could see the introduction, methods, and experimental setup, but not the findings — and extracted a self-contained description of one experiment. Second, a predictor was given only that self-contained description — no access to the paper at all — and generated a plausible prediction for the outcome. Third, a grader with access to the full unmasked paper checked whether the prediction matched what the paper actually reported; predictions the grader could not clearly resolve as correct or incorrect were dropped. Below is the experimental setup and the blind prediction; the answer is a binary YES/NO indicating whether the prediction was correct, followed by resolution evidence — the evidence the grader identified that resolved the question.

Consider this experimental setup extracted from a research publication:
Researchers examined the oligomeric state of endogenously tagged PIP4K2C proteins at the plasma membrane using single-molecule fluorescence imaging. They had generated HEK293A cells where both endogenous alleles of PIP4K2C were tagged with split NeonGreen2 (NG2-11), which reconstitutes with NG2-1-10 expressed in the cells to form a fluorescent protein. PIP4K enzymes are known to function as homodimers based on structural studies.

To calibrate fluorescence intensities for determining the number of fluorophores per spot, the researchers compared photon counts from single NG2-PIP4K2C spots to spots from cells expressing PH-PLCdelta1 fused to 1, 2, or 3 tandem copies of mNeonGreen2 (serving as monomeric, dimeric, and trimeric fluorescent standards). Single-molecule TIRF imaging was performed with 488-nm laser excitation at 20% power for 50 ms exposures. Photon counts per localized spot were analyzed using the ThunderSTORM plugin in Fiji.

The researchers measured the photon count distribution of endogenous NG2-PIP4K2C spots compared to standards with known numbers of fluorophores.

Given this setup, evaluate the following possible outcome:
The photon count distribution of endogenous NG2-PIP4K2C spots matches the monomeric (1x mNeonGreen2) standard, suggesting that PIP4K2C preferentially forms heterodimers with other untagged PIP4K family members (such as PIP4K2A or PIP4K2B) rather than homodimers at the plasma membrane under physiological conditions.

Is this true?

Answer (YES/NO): NO